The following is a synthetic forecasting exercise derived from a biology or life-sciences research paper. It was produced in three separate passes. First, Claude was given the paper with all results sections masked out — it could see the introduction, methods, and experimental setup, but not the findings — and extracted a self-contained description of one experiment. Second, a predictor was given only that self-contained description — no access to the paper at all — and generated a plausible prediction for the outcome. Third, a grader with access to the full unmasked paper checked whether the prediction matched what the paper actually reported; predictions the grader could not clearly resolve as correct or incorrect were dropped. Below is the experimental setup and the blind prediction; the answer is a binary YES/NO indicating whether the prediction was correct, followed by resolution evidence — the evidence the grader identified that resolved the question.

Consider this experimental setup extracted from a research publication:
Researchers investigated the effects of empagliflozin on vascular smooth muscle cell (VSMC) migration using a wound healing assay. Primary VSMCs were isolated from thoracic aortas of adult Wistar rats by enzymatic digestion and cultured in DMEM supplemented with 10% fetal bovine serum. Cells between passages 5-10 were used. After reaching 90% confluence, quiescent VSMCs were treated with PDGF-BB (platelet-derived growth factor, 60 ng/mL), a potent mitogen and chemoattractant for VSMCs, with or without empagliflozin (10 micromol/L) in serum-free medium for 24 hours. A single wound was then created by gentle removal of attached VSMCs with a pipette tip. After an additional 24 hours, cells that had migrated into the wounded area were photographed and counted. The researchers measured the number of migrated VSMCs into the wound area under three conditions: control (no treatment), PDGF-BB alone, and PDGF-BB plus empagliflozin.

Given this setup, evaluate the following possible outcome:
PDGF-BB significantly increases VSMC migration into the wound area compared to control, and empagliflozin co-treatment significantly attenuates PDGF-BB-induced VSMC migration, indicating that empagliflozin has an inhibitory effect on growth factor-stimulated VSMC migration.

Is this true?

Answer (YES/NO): YES